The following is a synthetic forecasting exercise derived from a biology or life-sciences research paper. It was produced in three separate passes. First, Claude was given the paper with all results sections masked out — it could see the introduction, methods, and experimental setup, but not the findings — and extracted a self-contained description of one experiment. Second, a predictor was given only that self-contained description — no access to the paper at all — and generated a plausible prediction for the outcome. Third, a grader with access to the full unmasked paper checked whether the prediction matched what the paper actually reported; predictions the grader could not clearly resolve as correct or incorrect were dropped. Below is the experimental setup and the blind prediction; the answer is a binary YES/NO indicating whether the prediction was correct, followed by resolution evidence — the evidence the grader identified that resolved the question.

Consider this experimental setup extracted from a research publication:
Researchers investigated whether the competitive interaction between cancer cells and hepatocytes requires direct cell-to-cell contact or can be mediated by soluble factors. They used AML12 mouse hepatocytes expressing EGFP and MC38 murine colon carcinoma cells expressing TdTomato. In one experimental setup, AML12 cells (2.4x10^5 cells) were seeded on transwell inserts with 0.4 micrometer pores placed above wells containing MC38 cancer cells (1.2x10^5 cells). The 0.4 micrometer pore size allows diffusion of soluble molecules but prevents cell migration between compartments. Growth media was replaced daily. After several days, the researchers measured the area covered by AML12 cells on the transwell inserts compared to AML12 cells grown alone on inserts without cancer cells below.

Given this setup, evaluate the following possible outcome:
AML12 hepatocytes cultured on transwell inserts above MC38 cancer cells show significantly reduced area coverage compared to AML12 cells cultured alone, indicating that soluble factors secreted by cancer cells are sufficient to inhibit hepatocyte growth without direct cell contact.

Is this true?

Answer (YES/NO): NO